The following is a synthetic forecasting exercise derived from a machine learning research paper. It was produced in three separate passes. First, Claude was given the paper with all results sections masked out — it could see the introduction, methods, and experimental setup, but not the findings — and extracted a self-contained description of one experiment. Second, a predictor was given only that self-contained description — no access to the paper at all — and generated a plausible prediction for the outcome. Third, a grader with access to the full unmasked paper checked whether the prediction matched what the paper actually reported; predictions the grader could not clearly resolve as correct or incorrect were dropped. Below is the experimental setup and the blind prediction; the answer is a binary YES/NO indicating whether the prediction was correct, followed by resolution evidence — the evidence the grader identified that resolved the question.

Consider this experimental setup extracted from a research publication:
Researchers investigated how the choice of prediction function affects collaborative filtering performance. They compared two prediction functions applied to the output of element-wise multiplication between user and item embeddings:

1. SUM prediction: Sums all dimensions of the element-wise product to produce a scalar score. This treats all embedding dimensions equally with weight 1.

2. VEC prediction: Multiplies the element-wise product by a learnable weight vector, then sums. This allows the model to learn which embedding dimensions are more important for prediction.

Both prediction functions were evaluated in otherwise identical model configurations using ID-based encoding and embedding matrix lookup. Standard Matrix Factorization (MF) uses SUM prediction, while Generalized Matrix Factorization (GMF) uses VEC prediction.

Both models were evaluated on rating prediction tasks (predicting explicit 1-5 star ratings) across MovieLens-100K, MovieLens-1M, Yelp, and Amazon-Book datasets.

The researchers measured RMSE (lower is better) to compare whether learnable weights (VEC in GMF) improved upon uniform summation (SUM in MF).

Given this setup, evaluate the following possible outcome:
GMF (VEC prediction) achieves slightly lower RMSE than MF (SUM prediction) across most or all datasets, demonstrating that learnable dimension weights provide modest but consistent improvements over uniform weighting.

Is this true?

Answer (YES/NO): NO